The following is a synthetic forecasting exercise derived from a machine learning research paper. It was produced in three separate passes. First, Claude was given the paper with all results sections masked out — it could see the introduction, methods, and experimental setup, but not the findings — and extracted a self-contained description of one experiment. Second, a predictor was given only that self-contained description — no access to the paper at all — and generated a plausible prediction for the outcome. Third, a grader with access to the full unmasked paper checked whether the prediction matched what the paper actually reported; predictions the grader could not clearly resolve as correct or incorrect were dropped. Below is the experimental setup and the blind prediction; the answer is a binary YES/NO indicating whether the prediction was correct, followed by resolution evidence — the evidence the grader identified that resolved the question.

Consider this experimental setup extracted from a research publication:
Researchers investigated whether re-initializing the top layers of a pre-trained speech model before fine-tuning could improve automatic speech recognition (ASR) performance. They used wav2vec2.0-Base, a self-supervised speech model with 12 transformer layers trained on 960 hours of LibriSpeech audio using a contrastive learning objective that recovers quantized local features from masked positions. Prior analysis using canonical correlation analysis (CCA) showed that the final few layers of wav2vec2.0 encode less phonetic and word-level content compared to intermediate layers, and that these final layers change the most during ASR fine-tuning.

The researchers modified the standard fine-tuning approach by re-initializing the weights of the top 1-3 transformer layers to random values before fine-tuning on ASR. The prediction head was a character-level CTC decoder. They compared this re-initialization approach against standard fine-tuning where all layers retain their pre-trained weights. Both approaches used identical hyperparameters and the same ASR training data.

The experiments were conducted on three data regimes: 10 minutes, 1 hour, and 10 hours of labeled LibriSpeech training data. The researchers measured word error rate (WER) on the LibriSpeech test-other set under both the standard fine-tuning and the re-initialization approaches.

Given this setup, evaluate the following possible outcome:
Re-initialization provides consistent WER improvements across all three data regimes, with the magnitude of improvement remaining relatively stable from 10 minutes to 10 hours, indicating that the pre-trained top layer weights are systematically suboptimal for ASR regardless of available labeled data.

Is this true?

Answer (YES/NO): NO